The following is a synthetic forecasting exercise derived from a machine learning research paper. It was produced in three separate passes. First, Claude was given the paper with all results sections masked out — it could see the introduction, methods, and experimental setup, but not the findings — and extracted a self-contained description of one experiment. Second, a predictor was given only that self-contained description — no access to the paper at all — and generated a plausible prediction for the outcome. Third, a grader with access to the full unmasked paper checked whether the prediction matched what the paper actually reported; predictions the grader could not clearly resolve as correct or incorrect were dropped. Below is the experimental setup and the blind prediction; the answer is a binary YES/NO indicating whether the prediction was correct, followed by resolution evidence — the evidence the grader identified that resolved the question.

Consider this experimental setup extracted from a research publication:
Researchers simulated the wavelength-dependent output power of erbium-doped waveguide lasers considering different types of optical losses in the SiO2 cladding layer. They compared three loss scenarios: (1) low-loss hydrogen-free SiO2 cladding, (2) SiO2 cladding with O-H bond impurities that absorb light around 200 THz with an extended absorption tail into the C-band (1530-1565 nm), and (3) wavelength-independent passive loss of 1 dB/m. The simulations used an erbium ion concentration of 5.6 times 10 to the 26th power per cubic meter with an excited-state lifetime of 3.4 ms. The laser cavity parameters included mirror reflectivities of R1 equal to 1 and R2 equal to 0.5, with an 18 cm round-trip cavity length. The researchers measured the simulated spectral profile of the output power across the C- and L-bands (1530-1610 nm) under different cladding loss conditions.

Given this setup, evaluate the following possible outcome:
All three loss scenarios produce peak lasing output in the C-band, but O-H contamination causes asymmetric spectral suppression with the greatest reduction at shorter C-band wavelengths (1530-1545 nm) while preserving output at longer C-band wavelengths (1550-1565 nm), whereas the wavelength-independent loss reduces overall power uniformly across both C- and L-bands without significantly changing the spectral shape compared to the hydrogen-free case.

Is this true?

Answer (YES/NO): NO